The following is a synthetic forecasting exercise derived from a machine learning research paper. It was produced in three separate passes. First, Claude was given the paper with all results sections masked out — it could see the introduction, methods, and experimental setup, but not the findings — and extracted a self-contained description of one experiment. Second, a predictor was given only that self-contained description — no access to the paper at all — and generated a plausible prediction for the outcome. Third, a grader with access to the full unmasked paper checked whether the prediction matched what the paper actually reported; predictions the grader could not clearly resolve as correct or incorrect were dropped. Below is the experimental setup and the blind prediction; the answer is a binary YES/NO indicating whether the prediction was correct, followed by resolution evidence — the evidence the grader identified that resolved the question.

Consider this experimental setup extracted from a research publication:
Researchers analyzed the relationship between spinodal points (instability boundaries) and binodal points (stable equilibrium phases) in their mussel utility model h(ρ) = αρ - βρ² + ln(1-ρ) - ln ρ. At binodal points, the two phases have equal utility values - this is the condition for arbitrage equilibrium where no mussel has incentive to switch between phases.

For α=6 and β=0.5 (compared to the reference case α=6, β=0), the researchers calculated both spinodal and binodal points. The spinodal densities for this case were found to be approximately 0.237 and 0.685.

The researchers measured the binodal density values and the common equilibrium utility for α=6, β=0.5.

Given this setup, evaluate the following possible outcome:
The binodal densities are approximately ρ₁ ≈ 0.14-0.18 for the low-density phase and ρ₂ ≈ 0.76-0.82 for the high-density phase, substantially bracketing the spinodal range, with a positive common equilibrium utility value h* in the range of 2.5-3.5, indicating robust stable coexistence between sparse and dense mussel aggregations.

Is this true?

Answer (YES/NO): NO